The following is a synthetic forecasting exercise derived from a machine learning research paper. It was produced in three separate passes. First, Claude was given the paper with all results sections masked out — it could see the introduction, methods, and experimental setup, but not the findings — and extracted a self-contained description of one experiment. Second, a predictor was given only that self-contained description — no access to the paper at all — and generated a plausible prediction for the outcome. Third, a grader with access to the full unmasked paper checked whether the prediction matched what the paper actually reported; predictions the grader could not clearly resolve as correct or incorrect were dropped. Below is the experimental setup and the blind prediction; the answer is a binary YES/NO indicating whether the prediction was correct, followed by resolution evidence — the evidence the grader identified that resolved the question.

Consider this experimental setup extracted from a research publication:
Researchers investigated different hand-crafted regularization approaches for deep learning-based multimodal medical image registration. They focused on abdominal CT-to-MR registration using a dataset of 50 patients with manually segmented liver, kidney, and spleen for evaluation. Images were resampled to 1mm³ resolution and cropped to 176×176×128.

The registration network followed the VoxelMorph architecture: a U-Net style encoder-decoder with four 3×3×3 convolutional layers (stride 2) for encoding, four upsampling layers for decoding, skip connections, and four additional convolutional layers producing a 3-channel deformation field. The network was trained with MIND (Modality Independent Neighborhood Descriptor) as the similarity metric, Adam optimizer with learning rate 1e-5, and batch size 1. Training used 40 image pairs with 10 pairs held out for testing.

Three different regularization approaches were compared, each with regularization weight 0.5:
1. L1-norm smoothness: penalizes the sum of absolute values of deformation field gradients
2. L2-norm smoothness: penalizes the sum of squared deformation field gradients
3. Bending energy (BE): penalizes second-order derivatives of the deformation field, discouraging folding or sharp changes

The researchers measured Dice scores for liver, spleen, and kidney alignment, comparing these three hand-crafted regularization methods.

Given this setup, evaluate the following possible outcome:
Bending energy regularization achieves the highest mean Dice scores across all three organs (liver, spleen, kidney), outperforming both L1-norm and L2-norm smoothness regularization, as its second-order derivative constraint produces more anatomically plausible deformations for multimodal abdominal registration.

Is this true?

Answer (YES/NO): NO